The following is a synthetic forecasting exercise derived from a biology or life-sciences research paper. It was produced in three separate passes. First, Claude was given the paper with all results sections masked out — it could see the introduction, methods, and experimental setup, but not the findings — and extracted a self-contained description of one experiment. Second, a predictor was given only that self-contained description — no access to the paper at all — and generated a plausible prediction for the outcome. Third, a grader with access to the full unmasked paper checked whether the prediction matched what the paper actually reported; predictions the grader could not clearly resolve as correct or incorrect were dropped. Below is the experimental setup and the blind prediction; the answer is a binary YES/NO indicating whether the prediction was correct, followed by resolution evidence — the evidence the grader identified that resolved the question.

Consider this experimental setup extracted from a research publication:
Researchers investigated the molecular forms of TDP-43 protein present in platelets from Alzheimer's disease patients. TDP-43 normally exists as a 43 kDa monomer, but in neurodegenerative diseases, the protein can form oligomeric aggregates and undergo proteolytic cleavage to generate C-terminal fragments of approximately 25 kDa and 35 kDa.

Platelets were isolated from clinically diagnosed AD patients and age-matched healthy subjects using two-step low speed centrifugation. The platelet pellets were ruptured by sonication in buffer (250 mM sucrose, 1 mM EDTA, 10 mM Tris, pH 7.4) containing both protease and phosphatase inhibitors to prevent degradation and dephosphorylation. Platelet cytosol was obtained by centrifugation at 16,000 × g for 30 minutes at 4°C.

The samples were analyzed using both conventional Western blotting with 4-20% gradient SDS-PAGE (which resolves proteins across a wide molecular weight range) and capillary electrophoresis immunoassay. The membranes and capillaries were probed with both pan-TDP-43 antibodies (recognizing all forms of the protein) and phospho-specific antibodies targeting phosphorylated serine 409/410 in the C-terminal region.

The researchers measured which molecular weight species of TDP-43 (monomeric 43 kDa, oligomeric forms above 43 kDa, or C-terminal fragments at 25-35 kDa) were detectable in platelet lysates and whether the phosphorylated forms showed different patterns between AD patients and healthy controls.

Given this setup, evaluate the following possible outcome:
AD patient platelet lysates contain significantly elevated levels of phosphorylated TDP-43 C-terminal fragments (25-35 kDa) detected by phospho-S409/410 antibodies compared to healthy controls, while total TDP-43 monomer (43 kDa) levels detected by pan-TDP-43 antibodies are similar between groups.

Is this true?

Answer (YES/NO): NO